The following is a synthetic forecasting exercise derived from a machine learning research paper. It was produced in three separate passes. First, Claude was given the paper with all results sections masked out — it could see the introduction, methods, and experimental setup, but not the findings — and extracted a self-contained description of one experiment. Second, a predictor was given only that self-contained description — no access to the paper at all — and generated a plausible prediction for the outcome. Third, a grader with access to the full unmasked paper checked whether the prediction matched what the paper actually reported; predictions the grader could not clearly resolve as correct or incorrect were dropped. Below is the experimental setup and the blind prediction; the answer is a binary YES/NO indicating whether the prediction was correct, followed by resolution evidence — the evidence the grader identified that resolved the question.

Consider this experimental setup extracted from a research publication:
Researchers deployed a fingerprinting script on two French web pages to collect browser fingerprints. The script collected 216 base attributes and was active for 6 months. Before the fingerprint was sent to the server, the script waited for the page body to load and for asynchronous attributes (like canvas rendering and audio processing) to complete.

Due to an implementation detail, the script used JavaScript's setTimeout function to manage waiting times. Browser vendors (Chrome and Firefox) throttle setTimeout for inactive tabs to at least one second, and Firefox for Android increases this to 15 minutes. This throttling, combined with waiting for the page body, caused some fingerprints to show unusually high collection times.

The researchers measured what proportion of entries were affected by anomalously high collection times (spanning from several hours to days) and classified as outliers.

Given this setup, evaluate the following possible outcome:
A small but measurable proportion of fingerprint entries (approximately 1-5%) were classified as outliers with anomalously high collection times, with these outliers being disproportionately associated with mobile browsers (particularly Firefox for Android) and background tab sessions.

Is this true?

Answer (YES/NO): NO